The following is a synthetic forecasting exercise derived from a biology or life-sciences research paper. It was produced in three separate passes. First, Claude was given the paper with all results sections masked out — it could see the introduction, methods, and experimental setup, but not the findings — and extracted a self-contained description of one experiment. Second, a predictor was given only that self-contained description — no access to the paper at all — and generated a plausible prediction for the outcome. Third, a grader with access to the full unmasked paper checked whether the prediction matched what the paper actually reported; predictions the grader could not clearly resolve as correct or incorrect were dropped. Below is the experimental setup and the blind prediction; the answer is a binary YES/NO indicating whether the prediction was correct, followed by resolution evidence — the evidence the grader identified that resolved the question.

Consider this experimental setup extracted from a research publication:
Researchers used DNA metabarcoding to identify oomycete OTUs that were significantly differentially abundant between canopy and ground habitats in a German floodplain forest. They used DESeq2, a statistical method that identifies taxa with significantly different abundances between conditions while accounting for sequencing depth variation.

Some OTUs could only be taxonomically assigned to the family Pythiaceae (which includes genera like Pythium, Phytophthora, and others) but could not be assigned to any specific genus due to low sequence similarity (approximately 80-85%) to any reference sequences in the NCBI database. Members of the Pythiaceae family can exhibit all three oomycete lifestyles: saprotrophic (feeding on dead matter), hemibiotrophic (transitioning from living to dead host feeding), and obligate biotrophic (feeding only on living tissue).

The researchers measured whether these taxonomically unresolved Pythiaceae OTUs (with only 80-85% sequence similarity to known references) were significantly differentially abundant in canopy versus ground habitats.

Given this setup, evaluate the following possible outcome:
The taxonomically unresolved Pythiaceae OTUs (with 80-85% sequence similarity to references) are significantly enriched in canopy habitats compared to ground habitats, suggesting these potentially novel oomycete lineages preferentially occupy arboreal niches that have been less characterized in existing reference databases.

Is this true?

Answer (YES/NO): YES